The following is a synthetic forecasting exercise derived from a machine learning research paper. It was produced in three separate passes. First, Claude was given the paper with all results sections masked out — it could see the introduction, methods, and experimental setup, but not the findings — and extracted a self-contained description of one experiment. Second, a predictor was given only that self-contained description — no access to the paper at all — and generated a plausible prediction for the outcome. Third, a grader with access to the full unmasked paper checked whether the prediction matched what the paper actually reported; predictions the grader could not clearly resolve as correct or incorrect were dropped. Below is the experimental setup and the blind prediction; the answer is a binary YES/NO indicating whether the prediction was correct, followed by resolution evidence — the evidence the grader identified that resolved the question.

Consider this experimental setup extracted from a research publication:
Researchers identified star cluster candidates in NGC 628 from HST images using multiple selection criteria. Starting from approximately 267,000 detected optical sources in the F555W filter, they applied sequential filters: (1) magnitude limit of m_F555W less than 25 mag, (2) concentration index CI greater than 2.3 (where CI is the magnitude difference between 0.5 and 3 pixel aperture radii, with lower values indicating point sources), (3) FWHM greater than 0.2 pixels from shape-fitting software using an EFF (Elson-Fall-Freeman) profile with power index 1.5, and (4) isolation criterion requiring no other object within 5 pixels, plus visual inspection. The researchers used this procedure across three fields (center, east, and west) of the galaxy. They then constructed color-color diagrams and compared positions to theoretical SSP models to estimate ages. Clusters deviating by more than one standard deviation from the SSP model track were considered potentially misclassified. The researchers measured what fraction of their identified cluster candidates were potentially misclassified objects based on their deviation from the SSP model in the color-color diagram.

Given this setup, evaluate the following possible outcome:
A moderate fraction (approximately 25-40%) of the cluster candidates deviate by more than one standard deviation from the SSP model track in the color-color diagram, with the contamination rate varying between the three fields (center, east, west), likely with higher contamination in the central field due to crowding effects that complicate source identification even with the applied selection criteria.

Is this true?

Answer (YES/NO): NO